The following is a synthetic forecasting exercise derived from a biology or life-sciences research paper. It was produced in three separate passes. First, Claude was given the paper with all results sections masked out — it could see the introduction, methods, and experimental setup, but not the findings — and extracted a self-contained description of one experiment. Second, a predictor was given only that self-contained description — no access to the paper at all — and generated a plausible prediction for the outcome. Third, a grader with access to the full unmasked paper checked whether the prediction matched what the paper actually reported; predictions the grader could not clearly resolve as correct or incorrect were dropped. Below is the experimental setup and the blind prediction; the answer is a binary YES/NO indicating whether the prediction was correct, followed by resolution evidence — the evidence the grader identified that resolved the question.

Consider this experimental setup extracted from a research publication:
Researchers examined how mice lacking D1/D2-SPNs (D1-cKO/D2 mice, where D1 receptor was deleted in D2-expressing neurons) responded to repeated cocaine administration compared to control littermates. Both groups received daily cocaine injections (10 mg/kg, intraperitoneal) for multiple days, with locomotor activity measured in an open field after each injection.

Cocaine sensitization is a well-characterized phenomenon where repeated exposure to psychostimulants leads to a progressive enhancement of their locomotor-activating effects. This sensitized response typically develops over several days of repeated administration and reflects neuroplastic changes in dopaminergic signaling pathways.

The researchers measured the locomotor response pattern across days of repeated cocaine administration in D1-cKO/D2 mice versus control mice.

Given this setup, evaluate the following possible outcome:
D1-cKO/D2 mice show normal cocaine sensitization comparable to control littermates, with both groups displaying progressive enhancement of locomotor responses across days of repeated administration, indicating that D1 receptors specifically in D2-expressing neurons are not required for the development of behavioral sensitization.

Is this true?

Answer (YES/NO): NO